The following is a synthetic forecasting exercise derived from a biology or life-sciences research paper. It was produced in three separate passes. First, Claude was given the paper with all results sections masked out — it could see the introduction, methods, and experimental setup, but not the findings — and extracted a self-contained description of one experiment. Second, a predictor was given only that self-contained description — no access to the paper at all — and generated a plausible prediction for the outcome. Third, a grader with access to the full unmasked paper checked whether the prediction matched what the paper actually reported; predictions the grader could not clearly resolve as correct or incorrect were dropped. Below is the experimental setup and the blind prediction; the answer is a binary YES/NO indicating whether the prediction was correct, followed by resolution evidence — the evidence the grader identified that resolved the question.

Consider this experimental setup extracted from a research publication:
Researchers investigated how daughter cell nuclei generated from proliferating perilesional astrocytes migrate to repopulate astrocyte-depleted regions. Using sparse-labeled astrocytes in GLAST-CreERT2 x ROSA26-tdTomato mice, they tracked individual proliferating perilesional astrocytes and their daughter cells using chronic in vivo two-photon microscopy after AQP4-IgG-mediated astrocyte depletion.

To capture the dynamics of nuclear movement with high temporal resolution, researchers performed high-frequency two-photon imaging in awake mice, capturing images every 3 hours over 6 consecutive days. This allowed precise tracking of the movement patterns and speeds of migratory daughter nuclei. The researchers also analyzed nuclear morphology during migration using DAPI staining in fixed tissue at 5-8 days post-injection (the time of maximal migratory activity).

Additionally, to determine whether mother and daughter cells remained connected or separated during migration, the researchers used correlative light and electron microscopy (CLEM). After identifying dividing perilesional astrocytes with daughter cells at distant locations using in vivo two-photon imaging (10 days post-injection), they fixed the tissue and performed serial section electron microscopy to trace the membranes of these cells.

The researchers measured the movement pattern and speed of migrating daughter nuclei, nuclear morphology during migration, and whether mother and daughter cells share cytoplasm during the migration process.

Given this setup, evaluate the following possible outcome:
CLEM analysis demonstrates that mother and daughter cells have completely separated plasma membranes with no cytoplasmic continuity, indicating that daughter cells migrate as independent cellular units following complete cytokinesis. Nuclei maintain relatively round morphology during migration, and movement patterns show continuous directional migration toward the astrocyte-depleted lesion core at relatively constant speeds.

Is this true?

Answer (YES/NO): NO